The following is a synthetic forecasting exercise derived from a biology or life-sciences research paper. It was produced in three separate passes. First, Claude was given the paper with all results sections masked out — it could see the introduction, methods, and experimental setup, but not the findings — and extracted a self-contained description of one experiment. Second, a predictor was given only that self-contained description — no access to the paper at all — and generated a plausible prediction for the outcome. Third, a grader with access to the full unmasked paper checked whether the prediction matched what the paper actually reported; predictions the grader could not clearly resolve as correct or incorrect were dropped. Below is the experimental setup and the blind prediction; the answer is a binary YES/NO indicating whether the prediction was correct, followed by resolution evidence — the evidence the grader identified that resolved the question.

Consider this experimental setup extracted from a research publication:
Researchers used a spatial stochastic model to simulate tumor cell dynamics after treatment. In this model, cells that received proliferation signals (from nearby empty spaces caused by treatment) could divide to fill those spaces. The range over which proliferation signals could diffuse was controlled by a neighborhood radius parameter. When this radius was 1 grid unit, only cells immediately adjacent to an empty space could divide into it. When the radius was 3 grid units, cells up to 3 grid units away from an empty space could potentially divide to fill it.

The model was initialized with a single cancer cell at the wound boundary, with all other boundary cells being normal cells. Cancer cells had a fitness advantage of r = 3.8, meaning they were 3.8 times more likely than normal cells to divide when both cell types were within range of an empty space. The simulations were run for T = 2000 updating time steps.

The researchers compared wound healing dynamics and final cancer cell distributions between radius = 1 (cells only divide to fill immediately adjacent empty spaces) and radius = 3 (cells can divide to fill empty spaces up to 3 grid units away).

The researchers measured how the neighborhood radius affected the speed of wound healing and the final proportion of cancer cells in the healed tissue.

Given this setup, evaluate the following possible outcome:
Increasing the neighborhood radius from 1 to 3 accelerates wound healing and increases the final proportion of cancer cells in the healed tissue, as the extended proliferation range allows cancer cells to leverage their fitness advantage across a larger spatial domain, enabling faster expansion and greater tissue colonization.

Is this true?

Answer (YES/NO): NO